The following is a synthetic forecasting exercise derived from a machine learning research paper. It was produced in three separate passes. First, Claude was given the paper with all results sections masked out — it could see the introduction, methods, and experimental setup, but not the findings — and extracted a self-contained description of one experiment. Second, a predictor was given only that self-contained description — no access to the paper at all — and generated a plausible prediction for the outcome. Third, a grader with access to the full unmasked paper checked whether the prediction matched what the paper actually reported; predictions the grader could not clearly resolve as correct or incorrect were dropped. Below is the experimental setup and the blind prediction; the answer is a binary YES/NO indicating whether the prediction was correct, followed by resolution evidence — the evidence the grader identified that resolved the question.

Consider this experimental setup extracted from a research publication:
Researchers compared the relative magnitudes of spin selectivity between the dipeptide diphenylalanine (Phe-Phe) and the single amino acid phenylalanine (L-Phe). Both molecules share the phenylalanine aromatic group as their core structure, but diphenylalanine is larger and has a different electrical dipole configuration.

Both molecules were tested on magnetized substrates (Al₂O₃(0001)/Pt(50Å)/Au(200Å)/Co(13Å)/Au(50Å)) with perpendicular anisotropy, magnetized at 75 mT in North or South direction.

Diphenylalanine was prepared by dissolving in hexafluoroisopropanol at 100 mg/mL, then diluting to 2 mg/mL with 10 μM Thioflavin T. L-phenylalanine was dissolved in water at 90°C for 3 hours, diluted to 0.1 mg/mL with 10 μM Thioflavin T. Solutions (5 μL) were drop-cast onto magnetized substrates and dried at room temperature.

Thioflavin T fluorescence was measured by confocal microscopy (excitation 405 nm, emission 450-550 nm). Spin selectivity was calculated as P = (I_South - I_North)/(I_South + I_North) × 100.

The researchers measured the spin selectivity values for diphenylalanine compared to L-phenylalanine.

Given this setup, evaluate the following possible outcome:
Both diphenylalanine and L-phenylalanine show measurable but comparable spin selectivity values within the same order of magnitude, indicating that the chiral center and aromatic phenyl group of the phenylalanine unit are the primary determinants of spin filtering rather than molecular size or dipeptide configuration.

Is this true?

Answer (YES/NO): YES